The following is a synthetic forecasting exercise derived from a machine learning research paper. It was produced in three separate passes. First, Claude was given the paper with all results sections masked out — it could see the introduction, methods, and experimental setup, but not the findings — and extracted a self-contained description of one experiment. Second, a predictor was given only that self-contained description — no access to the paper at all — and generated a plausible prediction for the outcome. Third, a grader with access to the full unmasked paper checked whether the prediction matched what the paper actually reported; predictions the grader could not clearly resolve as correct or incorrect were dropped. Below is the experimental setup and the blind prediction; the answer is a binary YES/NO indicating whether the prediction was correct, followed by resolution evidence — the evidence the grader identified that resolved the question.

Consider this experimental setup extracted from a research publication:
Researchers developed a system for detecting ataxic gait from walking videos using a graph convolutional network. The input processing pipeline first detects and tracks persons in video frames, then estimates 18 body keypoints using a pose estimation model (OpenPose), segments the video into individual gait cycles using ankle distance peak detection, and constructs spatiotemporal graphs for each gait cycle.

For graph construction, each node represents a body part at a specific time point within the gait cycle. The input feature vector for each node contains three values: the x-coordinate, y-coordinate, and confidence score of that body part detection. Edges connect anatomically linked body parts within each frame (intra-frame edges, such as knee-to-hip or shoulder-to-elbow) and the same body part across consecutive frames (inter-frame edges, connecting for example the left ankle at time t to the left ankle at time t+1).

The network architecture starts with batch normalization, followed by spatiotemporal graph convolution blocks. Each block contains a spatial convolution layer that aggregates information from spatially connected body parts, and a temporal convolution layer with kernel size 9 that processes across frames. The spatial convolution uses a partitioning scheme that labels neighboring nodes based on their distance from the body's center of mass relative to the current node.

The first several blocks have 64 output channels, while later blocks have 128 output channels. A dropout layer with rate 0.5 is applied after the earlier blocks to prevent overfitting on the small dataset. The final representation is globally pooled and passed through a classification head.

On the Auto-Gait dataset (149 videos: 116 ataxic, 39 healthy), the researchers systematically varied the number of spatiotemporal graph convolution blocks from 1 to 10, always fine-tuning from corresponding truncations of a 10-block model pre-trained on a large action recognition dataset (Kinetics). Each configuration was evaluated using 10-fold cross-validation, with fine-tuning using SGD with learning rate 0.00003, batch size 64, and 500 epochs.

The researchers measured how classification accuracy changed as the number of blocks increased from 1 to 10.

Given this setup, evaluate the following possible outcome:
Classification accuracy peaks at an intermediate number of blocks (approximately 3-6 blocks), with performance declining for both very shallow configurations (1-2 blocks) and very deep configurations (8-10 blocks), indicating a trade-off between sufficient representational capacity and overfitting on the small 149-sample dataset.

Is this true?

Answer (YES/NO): YES